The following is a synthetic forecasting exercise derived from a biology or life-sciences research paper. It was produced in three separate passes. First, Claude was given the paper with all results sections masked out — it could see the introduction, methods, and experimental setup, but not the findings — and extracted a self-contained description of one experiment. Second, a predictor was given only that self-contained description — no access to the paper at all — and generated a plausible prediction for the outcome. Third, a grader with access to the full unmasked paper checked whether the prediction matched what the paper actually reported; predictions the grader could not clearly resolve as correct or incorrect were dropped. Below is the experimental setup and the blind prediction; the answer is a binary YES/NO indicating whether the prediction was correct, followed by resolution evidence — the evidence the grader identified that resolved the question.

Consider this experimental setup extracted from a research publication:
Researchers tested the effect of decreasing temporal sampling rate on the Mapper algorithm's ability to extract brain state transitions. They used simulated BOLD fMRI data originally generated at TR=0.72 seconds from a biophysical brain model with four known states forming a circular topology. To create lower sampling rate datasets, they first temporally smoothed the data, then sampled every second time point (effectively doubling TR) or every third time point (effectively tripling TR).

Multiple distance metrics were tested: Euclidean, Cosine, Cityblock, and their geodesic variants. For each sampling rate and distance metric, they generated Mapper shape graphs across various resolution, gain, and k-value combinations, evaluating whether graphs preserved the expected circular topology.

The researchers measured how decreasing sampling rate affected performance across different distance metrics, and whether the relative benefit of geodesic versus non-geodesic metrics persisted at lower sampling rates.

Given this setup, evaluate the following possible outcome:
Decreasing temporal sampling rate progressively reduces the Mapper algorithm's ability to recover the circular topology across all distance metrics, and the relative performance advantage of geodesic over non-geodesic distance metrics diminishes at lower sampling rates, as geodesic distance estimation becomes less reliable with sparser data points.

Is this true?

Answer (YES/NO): NO